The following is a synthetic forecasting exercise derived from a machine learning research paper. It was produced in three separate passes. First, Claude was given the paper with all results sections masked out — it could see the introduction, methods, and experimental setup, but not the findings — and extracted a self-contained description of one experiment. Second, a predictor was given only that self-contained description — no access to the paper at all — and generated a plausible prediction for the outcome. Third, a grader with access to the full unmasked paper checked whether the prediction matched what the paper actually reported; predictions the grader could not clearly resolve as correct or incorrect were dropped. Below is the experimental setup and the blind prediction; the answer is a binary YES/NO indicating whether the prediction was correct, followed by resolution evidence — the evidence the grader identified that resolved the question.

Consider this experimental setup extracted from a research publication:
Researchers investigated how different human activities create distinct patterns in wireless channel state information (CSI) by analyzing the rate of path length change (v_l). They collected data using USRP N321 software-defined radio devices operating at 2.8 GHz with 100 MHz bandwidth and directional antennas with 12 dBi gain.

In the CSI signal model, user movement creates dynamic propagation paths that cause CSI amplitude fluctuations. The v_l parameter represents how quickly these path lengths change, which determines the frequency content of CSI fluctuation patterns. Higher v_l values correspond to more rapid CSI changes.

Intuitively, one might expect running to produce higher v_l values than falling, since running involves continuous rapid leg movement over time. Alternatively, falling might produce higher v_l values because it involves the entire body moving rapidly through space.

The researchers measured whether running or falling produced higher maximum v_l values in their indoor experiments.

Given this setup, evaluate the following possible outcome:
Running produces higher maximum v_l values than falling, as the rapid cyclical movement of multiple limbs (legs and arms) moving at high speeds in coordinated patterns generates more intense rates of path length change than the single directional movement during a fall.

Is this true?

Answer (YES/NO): NO